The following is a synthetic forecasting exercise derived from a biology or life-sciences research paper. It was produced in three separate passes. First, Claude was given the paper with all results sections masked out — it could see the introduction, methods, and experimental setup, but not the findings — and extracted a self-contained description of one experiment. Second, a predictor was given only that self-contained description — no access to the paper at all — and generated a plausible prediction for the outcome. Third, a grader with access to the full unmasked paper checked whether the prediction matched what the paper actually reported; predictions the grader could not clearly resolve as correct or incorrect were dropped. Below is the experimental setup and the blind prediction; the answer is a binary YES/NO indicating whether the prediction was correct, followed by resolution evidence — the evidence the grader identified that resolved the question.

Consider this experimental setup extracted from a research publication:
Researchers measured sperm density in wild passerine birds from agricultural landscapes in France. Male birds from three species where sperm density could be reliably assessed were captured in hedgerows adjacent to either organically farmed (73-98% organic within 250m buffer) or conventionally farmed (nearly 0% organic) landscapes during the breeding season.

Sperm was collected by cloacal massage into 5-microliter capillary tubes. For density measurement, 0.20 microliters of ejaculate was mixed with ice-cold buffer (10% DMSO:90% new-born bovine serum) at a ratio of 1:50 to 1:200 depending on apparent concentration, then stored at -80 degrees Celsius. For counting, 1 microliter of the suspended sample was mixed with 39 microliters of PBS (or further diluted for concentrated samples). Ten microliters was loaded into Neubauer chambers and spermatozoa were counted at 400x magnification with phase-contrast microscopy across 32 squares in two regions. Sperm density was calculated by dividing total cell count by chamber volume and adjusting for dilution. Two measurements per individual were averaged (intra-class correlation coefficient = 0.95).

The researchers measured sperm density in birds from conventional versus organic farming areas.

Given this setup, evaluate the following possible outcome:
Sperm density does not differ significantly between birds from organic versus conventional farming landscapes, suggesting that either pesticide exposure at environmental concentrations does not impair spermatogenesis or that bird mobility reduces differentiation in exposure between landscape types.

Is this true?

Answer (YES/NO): YES